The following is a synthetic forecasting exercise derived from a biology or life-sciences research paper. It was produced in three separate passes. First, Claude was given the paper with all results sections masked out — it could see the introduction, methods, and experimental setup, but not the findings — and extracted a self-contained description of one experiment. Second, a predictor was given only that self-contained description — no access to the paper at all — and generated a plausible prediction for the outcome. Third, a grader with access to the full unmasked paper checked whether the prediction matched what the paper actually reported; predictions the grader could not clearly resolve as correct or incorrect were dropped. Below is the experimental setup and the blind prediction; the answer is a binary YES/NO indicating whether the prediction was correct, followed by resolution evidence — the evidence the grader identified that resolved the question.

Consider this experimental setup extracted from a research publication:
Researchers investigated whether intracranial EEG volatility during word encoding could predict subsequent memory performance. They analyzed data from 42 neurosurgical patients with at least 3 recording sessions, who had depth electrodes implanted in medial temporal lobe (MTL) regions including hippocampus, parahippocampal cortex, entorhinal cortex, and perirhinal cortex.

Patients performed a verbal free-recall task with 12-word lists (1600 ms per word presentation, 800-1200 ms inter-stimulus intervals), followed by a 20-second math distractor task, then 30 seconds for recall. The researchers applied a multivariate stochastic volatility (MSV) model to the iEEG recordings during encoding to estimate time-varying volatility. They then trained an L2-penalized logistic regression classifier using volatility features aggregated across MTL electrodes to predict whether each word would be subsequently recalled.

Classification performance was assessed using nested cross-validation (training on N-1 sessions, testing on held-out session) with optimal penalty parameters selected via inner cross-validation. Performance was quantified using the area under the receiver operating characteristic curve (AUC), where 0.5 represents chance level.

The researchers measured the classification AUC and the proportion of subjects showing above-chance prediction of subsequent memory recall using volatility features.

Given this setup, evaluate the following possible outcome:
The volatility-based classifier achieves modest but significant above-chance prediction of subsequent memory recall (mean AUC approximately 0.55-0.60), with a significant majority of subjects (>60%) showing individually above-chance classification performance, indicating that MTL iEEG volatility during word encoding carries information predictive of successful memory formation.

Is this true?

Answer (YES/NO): NO